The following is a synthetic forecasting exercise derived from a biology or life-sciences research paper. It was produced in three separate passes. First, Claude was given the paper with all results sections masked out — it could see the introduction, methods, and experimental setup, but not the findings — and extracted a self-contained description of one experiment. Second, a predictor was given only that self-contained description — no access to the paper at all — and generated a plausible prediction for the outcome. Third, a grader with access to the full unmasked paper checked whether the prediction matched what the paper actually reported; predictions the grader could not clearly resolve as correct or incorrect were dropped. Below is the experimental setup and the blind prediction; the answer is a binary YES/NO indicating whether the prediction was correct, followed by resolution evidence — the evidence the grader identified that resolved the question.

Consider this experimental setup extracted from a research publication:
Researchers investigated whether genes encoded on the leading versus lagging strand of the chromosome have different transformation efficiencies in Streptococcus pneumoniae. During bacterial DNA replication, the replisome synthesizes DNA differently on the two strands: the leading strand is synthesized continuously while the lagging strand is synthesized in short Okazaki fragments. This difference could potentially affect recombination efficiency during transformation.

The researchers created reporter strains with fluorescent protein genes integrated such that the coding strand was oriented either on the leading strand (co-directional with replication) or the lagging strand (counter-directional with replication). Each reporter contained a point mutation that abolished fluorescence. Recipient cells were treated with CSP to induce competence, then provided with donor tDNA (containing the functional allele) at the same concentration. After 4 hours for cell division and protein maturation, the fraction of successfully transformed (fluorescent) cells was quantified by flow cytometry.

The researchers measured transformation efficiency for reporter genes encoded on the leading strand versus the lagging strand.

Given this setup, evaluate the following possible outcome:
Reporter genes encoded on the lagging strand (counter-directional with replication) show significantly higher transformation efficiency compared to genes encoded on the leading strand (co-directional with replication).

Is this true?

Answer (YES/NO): NO